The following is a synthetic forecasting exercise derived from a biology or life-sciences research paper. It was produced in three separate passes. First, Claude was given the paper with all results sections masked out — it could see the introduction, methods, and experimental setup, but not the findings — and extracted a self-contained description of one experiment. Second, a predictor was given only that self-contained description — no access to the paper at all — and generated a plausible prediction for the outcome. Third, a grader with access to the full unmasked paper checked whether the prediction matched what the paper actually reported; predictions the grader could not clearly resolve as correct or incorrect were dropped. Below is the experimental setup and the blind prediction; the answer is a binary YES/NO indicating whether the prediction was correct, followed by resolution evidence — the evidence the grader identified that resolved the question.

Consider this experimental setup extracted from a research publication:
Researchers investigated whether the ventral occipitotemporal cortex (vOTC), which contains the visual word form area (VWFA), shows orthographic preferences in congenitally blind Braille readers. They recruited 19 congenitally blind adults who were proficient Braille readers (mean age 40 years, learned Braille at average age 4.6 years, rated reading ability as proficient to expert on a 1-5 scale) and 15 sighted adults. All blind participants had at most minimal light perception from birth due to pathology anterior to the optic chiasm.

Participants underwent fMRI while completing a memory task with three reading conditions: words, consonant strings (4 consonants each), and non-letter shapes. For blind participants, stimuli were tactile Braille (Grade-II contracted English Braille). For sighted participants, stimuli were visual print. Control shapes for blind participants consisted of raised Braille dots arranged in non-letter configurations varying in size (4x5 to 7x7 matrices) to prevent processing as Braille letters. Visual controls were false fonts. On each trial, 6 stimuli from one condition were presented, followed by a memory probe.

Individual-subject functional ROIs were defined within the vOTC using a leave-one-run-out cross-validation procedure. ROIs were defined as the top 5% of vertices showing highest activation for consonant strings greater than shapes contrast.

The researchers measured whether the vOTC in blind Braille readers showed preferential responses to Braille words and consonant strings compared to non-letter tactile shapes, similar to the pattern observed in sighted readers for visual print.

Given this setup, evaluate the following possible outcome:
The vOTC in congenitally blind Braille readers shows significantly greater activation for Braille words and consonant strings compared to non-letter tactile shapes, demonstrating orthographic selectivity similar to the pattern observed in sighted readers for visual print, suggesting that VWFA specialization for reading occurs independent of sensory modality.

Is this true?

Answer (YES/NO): NO